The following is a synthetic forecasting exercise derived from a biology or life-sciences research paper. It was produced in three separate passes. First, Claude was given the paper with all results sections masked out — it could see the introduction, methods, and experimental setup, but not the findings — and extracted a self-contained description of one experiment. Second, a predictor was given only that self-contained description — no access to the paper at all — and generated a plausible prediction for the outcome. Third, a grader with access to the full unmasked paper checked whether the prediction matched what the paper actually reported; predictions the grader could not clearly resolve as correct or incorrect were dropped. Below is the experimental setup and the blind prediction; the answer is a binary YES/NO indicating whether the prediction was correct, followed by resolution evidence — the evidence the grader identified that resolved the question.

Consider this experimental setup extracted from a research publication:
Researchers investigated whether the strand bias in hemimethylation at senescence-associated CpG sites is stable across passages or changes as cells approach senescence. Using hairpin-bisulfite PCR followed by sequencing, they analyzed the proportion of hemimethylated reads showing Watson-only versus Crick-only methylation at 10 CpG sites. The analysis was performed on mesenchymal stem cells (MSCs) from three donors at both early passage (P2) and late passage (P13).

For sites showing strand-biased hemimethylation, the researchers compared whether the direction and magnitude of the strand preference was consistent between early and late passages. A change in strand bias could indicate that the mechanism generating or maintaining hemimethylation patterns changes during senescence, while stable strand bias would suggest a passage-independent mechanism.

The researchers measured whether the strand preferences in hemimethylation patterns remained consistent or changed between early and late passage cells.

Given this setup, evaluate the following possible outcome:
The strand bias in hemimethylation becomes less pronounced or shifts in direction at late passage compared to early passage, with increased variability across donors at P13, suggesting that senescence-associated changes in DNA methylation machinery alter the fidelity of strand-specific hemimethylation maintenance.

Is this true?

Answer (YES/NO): NO